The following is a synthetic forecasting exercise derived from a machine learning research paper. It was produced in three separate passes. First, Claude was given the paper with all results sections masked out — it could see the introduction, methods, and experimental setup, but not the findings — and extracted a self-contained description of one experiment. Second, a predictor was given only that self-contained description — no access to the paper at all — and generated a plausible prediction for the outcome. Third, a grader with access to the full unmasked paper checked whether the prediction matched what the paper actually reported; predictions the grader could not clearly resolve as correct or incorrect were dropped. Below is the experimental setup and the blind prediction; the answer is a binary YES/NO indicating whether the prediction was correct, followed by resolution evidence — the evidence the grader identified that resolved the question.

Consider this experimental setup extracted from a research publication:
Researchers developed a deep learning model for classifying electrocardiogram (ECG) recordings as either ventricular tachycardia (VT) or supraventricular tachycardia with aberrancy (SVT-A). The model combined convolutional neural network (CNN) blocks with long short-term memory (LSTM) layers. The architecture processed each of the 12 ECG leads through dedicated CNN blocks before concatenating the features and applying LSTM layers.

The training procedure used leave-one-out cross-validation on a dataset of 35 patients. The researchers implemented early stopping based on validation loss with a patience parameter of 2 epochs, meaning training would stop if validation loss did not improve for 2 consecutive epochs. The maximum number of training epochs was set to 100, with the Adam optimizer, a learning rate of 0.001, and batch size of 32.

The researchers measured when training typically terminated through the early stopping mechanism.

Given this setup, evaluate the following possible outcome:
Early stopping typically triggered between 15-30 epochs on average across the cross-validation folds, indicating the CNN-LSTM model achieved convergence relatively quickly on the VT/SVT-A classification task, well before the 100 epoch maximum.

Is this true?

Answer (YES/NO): NO